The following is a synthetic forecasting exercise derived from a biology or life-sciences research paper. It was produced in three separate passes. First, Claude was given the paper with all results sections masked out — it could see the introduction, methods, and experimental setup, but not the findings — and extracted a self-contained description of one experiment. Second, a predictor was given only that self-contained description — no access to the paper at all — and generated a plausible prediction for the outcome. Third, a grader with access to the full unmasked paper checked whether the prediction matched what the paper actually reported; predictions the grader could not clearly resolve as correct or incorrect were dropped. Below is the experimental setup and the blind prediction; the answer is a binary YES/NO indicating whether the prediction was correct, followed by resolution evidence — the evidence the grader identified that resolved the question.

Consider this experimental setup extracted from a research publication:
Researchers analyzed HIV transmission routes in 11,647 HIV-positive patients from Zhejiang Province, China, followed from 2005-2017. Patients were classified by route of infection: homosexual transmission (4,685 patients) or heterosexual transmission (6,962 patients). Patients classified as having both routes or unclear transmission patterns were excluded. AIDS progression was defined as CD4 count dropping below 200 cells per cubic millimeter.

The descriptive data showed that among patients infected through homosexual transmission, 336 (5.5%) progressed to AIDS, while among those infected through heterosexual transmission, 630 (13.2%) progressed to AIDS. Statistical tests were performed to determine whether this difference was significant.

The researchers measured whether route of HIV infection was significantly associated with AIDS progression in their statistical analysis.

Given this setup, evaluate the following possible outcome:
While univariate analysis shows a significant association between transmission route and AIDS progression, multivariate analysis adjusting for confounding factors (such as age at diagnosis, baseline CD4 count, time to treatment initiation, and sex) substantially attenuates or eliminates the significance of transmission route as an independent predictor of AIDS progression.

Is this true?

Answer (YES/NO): NO